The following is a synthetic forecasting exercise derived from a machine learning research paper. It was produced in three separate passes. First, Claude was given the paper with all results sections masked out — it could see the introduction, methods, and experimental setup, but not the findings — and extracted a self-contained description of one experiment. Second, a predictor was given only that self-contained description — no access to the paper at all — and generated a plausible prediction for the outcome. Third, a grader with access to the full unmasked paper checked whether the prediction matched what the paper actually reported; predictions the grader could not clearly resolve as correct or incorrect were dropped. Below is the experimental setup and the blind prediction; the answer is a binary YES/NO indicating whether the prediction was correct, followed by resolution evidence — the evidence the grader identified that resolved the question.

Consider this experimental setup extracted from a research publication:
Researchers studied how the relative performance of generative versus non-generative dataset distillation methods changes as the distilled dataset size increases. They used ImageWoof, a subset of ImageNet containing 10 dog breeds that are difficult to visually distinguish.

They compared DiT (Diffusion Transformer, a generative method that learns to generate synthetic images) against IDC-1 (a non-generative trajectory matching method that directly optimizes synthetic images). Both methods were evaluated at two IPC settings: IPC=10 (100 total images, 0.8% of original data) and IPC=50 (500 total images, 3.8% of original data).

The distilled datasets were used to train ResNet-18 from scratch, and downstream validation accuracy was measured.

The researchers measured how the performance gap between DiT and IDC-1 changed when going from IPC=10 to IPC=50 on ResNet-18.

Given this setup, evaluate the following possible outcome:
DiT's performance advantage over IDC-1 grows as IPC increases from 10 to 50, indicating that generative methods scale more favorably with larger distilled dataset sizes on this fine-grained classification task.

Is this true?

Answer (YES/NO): YES